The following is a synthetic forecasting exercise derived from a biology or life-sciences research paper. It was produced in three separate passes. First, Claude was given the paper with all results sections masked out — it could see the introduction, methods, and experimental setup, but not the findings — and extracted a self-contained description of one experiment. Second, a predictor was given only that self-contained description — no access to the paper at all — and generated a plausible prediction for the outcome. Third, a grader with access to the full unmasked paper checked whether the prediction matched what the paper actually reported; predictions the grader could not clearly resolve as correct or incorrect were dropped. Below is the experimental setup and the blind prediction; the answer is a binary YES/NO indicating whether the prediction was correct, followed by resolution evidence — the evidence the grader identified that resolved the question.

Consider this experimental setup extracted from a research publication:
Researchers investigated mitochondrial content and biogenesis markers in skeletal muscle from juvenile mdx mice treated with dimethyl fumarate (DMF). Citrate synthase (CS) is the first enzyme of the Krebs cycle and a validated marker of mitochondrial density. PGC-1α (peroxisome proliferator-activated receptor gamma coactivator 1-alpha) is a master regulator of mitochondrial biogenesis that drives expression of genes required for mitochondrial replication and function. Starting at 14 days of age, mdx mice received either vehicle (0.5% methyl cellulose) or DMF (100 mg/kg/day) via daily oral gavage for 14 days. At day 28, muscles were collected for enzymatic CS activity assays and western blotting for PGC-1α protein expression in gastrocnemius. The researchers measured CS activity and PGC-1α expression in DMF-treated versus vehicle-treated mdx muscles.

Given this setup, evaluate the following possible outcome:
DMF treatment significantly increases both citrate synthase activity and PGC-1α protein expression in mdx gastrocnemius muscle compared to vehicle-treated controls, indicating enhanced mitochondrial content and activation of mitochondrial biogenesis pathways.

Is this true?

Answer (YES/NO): NO